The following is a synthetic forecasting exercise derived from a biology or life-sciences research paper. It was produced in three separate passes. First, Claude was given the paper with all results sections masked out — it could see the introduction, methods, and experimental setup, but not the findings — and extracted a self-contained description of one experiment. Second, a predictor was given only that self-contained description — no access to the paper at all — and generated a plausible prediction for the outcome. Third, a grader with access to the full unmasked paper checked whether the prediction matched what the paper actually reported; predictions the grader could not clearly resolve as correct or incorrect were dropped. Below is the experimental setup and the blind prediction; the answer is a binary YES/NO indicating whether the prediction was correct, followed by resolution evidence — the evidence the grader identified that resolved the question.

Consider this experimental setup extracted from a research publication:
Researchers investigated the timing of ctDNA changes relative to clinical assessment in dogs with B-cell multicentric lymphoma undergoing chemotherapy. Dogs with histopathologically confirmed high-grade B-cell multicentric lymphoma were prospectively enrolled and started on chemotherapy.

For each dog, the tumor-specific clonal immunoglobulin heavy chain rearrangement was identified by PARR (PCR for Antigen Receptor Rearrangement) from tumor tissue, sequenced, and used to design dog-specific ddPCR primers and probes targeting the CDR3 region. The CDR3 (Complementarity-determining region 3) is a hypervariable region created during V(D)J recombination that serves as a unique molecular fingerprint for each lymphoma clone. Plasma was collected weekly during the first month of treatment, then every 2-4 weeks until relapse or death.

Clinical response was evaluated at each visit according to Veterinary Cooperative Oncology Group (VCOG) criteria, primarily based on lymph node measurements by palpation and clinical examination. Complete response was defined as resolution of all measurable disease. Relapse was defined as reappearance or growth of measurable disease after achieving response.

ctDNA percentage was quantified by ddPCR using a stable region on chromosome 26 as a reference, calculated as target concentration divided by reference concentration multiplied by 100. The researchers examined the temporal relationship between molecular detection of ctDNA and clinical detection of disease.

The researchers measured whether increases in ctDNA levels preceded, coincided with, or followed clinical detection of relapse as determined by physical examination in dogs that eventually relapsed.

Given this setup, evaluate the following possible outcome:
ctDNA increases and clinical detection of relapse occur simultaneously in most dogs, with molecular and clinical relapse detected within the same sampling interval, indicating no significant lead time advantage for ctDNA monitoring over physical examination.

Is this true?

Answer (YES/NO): NO